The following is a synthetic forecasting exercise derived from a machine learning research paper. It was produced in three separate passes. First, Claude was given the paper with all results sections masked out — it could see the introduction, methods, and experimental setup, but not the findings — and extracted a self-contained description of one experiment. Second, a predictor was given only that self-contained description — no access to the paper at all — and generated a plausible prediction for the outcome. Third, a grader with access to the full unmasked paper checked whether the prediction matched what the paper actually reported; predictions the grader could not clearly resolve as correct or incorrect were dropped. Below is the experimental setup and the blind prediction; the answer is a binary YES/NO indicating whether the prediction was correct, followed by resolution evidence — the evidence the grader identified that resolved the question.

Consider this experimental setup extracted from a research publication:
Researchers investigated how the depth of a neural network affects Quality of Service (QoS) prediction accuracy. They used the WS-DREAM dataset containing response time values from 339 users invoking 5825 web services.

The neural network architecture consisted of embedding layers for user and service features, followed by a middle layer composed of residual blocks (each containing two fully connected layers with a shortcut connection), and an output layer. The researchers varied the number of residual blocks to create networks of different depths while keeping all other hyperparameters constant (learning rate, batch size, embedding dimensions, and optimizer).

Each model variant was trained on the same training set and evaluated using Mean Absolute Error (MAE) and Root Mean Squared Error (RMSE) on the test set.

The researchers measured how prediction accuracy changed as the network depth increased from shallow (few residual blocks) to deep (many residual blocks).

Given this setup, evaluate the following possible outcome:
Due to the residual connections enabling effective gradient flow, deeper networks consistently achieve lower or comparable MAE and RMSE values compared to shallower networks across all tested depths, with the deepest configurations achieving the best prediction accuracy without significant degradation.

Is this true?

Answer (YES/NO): NO